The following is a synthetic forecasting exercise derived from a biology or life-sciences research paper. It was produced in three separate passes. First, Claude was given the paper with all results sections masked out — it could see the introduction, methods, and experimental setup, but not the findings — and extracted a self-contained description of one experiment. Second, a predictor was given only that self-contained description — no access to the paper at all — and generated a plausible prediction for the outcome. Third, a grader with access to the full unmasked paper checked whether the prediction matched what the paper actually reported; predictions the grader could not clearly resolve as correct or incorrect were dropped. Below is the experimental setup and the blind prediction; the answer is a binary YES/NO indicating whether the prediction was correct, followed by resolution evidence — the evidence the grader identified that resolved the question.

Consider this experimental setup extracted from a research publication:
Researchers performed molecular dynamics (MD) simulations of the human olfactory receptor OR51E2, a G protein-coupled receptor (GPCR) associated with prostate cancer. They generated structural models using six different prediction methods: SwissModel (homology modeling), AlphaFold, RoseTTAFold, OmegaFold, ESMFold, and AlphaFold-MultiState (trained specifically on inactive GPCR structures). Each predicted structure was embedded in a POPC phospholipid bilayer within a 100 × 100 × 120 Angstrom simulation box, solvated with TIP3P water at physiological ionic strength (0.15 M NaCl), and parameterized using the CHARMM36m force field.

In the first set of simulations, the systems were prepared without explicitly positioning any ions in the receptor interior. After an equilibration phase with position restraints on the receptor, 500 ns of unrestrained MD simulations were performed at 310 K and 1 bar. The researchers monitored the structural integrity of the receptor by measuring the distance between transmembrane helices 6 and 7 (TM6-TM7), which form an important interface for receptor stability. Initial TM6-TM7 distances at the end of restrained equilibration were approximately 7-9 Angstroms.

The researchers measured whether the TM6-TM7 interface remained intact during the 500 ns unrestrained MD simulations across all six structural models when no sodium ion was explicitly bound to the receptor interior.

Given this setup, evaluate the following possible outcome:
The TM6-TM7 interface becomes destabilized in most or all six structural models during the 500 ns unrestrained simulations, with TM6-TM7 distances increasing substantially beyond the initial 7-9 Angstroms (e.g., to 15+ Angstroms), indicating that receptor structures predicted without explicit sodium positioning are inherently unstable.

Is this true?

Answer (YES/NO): YES